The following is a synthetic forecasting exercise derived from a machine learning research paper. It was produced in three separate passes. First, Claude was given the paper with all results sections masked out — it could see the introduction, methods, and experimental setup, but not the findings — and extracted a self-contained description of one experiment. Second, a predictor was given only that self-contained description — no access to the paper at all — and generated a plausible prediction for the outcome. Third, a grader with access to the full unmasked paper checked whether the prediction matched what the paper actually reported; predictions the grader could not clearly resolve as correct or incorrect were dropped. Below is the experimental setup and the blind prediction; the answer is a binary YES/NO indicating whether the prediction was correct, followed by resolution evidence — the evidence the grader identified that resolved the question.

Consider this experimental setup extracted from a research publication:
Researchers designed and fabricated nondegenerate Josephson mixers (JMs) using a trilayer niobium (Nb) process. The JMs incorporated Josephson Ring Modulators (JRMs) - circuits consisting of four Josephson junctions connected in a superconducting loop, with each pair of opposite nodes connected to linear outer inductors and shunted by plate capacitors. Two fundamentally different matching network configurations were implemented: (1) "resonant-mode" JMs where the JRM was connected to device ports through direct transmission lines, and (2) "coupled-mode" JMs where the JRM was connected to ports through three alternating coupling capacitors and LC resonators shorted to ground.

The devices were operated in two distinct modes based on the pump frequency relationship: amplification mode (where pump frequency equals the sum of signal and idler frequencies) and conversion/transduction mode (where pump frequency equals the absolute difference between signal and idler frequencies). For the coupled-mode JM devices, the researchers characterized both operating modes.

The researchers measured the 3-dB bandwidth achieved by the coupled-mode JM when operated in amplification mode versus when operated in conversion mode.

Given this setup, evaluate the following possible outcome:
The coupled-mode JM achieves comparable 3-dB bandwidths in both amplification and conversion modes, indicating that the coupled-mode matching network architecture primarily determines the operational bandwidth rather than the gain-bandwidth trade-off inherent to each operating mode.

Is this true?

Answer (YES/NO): NO